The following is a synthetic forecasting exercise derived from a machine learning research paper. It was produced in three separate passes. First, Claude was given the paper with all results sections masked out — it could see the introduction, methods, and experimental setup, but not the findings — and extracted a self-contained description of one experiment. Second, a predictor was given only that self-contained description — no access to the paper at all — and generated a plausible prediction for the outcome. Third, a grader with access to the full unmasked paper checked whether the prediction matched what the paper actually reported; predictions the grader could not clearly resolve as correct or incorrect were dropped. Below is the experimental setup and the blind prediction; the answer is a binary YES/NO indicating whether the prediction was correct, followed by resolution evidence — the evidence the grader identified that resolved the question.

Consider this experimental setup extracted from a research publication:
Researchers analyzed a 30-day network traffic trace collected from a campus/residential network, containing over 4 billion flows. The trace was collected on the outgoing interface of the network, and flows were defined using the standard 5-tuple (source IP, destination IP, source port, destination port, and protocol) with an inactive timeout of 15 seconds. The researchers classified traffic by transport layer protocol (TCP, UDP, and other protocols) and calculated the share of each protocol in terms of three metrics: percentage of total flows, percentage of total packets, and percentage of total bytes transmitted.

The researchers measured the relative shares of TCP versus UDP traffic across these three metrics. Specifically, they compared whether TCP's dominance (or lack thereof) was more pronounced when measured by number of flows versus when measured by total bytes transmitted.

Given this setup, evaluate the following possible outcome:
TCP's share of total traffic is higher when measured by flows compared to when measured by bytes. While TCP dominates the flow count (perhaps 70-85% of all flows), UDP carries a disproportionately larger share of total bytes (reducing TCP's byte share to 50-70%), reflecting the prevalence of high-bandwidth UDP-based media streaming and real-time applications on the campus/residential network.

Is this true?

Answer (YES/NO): NO